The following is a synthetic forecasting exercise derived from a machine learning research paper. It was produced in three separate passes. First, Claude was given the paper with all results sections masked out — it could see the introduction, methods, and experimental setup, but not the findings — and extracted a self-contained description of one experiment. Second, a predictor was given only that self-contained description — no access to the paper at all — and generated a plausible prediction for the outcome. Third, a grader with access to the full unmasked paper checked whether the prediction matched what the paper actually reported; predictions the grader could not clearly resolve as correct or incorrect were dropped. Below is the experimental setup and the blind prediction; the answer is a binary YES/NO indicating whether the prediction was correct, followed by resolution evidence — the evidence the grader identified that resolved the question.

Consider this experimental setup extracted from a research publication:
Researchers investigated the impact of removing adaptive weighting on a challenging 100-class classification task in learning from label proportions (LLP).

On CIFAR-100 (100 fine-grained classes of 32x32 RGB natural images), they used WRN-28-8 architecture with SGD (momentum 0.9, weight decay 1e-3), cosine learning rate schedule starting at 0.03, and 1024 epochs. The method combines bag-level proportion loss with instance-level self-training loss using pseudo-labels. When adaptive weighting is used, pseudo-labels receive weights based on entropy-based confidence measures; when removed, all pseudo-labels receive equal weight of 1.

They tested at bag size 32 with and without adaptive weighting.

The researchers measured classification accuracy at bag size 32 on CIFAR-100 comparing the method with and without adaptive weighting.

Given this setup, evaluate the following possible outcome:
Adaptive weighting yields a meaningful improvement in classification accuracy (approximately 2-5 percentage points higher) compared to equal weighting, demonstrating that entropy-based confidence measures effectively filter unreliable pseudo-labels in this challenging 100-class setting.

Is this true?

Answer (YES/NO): NO